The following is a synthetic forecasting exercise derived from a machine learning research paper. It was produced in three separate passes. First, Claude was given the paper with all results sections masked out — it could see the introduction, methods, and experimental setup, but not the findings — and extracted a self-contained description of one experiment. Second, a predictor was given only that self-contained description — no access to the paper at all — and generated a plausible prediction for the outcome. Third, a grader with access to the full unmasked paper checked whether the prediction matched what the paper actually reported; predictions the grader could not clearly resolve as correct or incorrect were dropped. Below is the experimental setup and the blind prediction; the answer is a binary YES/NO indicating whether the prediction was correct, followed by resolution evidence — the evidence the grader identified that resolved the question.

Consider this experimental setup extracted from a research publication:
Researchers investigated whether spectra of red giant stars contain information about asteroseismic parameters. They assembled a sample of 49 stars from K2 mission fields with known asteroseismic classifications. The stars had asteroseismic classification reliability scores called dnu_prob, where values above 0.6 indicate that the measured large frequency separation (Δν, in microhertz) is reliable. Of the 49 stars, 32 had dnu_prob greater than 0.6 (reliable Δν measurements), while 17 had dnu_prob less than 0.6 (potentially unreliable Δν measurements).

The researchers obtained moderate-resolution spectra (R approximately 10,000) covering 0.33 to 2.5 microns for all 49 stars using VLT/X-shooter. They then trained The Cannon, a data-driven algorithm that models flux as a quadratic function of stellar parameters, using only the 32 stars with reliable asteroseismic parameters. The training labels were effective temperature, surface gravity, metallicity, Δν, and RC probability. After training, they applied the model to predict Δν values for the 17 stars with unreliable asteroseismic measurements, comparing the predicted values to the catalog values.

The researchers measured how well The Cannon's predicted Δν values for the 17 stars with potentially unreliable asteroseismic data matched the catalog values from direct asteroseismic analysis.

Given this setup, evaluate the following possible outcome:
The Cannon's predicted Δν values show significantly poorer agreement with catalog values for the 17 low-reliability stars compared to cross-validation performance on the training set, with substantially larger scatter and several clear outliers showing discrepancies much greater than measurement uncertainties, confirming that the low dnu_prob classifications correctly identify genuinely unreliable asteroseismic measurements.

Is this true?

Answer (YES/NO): NO